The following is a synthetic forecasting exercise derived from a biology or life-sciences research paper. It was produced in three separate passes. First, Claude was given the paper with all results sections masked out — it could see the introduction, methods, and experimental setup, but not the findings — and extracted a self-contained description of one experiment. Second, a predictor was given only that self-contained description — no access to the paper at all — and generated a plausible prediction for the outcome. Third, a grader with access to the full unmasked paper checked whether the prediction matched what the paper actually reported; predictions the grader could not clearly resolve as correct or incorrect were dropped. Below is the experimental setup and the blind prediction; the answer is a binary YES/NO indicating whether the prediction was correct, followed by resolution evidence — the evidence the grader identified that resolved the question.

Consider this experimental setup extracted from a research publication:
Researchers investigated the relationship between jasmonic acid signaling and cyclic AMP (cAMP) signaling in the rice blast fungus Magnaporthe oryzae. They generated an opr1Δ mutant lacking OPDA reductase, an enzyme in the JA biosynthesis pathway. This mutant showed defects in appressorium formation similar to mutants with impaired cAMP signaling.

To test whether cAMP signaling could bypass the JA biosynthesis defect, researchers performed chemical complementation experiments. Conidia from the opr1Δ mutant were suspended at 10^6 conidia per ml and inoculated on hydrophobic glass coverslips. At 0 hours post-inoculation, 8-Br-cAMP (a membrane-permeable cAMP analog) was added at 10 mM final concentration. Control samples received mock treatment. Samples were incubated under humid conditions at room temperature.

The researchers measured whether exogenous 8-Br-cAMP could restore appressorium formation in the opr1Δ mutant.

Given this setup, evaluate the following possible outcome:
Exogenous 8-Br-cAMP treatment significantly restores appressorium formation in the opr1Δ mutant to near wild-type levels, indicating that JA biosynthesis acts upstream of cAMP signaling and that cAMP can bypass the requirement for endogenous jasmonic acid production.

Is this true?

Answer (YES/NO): NO